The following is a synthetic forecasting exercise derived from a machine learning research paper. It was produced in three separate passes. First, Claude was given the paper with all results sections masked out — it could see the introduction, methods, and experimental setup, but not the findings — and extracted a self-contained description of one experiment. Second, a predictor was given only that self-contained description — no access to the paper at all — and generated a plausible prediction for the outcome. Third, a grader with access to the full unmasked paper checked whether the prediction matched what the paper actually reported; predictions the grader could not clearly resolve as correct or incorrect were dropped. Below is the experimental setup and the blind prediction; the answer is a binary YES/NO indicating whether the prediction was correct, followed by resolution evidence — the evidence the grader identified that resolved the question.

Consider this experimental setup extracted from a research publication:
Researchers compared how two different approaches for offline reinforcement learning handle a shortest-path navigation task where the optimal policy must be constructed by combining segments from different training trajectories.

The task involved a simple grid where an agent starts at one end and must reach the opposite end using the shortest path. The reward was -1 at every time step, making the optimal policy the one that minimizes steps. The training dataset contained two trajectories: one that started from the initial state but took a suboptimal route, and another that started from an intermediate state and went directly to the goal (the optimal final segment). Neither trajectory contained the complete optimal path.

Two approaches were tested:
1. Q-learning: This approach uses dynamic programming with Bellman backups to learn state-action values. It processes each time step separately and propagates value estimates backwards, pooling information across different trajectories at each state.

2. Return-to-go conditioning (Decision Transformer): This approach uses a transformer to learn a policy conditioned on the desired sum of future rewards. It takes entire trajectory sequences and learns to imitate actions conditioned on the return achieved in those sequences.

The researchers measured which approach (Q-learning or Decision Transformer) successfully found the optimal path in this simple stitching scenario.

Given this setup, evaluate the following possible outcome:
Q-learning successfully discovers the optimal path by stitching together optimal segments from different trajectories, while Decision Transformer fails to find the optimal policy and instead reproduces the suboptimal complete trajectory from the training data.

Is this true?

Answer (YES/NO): YES